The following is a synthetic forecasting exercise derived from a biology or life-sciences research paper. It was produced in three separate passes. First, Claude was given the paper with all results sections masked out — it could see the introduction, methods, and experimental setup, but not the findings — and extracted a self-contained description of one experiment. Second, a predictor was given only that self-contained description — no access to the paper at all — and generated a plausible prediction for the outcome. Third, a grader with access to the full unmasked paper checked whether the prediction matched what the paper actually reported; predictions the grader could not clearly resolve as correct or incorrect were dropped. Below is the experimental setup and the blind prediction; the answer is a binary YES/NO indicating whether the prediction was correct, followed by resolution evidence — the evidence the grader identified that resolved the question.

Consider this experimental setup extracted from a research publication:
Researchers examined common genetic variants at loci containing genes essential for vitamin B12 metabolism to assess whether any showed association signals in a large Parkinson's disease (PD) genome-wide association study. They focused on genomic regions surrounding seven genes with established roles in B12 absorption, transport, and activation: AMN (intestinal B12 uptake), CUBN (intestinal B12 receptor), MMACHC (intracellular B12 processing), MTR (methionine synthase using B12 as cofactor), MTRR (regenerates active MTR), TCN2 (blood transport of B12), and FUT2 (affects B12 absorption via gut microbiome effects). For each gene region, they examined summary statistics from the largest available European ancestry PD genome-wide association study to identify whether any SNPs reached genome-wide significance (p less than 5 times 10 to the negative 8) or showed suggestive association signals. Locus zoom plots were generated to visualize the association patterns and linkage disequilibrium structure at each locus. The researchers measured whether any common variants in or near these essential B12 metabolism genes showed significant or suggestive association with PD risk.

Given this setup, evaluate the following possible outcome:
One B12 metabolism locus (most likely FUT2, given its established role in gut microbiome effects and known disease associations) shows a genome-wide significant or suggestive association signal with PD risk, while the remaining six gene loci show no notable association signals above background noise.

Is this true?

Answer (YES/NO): NO